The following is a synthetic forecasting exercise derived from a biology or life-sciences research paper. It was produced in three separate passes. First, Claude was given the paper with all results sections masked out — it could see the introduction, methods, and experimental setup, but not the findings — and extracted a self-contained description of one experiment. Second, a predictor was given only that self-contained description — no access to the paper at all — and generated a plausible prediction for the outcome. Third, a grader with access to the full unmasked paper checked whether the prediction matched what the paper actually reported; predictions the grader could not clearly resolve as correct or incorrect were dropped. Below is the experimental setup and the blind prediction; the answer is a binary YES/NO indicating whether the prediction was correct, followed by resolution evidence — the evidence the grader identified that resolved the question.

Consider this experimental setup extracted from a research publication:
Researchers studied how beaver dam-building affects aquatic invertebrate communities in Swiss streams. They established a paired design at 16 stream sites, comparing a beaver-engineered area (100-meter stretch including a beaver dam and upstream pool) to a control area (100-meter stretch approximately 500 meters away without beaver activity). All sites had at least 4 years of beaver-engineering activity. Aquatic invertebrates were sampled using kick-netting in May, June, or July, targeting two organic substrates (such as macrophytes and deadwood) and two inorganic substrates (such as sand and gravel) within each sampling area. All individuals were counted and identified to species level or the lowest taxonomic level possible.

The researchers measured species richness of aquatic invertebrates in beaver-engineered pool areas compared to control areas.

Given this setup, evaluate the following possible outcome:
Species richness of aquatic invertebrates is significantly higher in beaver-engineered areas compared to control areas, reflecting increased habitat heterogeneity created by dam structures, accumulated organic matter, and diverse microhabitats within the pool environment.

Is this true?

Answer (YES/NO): NO